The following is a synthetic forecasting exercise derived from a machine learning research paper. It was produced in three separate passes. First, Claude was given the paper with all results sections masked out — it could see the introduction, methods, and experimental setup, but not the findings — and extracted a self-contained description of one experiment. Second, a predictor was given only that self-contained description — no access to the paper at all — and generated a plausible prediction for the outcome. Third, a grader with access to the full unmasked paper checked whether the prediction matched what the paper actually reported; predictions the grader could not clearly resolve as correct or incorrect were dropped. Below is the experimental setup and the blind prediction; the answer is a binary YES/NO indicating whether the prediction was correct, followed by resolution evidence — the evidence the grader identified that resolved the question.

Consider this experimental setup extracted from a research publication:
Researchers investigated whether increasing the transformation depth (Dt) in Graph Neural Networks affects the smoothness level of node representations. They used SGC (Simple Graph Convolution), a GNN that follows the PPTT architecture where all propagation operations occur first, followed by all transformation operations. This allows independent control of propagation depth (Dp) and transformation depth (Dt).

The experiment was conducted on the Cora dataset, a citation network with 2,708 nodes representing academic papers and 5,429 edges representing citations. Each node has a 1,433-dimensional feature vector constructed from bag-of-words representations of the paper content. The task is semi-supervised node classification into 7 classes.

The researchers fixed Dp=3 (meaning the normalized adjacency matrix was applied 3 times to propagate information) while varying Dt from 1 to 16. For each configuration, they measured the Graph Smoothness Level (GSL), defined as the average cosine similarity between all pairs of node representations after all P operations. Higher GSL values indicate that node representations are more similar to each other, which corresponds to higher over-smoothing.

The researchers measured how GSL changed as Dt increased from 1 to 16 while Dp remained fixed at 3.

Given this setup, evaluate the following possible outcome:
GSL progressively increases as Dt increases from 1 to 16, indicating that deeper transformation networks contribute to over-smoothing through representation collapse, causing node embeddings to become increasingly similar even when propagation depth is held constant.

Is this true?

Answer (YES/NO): NO